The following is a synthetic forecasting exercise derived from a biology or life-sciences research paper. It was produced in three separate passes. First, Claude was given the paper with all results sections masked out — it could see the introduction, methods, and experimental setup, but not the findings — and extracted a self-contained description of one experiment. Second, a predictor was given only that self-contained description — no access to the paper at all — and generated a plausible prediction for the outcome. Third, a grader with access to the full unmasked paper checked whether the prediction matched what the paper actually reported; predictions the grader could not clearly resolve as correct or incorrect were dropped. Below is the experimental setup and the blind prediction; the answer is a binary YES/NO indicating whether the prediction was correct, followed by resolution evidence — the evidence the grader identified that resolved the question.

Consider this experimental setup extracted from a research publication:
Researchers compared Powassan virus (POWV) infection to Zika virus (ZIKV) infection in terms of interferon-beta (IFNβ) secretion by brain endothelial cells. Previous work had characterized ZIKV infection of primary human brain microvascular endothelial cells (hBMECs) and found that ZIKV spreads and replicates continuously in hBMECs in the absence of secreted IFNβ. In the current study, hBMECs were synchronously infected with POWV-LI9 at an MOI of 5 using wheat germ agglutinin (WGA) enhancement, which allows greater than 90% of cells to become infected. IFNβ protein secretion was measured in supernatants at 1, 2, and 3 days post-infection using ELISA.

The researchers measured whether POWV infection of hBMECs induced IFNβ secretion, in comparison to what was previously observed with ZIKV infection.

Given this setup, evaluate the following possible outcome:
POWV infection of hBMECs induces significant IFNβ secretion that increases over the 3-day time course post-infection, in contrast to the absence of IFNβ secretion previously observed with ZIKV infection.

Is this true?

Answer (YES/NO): NO